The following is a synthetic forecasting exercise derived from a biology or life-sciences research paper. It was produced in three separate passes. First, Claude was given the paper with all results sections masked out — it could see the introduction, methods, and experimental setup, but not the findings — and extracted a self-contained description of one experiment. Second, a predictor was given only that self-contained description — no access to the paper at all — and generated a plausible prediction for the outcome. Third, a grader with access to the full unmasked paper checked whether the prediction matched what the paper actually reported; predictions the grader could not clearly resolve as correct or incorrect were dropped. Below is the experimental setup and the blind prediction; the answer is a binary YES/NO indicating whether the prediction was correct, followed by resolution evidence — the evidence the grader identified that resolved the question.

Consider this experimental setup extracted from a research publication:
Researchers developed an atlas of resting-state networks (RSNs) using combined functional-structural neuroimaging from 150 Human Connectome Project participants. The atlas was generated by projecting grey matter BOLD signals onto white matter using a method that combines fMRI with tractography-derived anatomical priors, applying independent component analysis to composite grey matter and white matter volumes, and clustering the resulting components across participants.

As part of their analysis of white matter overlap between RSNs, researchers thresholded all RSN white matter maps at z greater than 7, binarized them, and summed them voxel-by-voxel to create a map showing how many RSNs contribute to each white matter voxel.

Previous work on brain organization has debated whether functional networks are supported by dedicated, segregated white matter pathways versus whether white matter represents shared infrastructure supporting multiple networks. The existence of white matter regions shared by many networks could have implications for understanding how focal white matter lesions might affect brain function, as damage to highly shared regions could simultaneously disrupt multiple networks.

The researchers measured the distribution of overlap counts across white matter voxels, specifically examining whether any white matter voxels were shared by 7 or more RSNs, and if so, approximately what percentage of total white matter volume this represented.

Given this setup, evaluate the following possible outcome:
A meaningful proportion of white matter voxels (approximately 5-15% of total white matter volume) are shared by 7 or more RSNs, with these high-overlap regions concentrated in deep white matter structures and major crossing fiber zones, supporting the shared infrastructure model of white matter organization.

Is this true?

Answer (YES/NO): NO